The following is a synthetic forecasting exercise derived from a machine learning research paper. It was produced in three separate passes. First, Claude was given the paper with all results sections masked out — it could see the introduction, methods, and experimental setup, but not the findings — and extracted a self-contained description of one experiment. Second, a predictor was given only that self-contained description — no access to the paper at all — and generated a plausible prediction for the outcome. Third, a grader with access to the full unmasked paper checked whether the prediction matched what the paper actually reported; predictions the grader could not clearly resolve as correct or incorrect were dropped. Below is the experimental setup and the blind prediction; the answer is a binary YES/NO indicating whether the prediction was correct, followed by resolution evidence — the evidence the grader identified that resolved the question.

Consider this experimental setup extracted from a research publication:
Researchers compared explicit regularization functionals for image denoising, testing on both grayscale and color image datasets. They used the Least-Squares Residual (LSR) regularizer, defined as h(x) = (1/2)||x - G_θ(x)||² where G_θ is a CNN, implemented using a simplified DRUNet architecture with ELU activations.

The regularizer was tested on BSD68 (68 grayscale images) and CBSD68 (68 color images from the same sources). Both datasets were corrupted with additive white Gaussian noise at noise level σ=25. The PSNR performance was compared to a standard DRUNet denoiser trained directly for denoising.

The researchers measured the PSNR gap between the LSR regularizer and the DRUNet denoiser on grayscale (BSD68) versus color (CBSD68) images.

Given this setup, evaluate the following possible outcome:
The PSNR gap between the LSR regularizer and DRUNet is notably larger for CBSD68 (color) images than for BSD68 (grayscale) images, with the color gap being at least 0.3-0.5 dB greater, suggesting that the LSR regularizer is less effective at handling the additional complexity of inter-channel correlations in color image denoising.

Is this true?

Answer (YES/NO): NO